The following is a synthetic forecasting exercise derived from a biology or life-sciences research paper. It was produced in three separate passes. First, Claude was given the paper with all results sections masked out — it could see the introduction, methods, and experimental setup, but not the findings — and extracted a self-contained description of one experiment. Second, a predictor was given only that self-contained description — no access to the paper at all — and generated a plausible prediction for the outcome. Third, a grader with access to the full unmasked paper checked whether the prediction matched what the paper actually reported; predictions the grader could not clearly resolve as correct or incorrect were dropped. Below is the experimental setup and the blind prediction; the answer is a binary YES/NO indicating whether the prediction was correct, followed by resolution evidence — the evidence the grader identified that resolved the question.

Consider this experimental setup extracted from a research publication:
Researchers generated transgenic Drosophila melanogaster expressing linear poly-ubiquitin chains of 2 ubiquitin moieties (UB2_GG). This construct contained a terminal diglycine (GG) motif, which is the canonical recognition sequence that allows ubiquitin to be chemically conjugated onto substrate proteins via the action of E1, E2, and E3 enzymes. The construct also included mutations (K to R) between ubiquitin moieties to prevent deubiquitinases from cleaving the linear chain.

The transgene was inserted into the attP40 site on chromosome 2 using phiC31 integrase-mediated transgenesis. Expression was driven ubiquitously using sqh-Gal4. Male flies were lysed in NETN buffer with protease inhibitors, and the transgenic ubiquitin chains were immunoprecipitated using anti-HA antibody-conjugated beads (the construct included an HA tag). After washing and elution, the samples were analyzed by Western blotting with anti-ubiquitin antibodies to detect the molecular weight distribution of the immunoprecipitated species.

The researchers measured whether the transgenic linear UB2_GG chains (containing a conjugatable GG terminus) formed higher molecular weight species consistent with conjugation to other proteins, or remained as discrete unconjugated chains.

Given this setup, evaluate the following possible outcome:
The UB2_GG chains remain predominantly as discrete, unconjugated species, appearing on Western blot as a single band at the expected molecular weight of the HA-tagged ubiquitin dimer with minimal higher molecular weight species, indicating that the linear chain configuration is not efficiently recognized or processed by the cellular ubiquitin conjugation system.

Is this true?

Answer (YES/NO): NO